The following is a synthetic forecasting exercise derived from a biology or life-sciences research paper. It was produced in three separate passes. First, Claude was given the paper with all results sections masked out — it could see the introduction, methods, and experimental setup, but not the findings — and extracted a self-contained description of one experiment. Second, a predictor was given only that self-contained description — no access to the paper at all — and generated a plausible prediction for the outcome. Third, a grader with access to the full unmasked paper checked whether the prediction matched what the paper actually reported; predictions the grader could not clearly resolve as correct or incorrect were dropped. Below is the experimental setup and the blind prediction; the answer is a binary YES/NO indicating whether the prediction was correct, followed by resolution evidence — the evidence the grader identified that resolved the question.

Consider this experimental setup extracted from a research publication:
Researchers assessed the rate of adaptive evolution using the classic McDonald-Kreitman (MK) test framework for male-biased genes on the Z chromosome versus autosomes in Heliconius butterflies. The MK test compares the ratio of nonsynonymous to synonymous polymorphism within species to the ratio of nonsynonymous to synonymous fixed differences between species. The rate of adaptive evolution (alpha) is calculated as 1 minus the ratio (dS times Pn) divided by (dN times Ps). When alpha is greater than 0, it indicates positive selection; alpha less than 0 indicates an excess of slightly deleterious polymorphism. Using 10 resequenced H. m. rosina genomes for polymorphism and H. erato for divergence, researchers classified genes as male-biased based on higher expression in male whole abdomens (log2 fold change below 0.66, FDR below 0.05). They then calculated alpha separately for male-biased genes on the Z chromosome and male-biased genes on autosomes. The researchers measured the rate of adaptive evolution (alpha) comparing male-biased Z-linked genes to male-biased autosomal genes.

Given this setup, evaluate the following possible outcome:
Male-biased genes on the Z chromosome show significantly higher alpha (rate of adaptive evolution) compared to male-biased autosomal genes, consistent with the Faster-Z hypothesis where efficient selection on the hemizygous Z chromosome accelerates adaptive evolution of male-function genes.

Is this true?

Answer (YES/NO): NO